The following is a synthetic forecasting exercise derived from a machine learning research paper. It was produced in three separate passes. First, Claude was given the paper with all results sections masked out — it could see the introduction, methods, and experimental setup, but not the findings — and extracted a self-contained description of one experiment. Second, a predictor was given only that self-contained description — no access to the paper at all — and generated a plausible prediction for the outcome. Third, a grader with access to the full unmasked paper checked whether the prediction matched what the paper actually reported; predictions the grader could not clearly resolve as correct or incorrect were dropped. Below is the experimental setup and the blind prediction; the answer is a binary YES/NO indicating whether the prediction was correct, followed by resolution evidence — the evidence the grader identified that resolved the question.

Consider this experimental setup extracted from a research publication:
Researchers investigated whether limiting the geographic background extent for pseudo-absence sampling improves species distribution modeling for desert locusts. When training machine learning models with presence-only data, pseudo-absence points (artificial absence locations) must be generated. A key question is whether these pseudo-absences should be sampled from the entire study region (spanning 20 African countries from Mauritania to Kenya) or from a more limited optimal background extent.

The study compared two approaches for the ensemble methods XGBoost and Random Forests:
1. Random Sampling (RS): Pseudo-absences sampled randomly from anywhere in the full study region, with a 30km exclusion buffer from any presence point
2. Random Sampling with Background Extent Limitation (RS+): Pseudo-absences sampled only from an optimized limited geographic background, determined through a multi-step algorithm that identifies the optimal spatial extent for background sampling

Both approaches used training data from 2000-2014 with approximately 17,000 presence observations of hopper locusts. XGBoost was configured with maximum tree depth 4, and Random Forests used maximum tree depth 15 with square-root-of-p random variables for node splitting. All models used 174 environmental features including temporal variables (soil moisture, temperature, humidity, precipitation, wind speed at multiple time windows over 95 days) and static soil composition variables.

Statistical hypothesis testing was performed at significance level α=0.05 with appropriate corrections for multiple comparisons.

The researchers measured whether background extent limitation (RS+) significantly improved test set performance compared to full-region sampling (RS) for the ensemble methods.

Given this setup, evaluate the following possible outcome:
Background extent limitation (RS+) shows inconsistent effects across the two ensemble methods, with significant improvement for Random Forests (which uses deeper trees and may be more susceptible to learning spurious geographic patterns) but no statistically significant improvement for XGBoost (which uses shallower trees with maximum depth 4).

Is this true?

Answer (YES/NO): NO